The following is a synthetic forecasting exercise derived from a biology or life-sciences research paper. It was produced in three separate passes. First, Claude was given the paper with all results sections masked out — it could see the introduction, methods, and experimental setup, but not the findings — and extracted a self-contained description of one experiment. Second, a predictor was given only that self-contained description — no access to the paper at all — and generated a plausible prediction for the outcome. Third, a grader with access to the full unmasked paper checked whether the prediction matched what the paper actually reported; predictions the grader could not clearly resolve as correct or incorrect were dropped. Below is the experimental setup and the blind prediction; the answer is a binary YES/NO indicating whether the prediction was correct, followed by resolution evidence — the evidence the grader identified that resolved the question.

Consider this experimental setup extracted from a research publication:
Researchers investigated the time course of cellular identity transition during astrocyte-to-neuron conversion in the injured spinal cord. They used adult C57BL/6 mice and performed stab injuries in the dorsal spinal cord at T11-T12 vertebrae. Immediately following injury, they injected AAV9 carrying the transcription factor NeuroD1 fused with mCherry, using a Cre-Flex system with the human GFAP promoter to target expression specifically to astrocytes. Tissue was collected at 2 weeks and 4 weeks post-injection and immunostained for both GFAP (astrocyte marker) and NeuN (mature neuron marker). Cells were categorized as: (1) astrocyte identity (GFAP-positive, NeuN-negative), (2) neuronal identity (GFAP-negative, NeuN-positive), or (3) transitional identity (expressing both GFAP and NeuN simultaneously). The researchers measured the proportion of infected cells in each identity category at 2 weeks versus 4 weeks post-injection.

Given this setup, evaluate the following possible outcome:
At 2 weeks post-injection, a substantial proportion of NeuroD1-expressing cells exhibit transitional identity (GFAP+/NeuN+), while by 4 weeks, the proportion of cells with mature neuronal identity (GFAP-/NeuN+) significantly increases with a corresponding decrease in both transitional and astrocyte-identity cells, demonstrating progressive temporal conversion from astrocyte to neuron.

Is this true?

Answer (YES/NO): YES